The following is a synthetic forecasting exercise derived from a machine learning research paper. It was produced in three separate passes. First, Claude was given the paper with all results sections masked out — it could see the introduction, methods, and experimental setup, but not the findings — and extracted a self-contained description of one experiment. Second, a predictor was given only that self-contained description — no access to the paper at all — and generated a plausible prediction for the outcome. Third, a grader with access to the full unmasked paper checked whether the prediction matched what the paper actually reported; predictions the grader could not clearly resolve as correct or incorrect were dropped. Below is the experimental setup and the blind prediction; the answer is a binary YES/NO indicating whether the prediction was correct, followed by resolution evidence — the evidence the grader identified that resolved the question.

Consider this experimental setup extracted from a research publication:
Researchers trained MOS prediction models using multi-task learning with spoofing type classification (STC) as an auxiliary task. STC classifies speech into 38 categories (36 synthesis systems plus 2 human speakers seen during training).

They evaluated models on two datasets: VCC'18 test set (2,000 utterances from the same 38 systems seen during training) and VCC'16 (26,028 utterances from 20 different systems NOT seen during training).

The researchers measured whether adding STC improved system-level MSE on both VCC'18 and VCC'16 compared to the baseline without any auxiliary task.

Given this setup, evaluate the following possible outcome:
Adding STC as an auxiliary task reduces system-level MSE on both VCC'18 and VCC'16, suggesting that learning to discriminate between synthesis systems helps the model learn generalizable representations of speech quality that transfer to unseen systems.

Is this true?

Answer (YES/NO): YES